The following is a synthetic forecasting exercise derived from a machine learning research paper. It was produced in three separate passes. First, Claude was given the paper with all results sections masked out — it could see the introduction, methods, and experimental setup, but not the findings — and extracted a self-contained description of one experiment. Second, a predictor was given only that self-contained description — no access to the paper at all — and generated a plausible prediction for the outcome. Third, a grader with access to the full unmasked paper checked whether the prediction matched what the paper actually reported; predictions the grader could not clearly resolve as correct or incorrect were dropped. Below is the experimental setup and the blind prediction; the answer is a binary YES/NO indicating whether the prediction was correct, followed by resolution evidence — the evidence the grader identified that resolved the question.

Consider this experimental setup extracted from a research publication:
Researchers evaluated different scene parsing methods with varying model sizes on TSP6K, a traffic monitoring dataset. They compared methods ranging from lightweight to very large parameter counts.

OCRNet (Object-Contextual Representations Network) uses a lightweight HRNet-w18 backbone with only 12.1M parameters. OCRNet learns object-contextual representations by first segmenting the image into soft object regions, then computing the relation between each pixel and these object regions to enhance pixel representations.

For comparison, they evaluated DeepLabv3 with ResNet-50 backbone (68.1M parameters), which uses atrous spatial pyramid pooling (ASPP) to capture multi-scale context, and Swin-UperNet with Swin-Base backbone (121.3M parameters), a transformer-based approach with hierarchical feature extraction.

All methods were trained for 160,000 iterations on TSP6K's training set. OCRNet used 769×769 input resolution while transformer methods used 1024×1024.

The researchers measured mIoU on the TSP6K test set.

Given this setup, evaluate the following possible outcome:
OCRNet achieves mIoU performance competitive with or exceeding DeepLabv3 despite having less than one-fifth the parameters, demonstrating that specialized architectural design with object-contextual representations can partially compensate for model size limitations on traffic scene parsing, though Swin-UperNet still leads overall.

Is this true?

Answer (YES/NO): YES